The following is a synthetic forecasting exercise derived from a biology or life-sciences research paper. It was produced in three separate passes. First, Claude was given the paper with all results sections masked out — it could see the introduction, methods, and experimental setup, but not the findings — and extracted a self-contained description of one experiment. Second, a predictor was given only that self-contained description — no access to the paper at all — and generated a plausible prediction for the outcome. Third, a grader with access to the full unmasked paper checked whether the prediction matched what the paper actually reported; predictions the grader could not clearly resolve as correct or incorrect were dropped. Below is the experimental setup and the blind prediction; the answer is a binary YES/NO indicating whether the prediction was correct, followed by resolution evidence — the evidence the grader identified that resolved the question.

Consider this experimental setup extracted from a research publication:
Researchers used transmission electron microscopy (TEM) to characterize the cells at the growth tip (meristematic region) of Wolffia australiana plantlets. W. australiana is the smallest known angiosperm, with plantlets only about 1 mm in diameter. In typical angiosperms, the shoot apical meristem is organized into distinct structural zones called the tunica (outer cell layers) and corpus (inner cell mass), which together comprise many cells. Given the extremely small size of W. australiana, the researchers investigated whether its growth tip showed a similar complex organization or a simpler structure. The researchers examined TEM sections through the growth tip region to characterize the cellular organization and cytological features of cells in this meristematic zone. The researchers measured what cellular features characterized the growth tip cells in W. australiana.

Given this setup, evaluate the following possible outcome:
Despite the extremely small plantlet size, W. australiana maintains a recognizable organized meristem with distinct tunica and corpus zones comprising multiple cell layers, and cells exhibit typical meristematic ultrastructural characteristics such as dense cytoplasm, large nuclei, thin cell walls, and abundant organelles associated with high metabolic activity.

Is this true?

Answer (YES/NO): NO